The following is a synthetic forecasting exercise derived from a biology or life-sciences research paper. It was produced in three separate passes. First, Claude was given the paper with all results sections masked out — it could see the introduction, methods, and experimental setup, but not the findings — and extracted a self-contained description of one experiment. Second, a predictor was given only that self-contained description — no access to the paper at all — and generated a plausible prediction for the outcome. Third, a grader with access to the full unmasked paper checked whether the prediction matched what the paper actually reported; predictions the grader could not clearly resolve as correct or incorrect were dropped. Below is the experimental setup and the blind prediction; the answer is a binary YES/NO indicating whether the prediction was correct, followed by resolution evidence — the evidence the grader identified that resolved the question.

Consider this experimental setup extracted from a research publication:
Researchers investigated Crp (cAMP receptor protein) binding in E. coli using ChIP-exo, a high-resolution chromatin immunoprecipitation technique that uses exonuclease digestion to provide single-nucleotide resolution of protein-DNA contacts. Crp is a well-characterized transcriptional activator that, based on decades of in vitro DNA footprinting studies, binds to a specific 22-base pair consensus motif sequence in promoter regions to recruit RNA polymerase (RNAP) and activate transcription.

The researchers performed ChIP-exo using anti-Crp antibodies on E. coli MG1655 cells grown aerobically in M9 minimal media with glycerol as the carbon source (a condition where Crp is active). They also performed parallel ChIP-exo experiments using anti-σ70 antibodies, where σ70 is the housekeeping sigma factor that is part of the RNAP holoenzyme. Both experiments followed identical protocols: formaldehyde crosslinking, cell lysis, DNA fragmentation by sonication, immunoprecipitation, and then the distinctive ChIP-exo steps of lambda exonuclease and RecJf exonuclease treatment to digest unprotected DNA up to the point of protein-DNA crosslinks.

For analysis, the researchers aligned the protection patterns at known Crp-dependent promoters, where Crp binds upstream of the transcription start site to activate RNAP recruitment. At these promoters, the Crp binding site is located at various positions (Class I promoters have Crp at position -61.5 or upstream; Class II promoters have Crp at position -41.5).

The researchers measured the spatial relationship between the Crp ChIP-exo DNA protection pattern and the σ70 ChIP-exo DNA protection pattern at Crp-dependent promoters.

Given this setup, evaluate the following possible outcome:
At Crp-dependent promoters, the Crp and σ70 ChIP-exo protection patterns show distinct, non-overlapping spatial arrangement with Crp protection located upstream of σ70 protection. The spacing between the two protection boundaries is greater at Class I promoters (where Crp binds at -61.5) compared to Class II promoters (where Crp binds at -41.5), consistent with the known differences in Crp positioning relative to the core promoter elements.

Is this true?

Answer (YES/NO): NO